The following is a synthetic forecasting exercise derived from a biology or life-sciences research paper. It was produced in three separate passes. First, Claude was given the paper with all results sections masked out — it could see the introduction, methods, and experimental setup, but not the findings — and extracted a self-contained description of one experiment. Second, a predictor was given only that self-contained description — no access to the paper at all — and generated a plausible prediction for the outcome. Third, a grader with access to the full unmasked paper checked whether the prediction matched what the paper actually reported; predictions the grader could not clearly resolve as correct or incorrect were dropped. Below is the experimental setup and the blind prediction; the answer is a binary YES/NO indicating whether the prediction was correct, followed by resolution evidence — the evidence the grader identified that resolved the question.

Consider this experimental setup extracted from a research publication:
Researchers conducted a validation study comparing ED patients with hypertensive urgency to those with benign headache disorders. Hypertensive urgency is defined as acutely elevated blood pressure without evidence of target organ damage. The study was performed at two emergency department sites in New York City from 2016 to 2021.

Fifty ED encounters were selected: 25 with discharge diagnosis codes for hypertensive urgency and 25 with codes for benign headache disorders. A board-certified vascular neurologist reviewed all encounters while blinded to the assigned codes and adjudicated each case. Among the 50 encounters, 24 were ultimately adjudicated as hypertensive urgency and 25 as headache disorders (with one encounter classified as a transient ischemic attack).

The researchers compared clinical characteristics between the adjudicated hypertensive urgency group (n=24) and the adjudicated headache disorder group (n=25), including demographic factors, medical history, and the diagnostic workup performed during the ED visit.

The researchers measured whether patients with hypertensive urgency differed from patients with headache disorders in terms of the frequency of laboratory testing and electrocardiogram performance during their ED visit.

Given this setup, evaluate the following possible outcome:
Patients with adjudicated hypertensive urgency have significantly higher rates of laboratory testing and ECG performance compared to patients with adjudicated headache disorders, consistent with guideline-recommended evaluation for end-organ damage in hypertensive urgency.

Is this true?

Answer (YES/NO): YES